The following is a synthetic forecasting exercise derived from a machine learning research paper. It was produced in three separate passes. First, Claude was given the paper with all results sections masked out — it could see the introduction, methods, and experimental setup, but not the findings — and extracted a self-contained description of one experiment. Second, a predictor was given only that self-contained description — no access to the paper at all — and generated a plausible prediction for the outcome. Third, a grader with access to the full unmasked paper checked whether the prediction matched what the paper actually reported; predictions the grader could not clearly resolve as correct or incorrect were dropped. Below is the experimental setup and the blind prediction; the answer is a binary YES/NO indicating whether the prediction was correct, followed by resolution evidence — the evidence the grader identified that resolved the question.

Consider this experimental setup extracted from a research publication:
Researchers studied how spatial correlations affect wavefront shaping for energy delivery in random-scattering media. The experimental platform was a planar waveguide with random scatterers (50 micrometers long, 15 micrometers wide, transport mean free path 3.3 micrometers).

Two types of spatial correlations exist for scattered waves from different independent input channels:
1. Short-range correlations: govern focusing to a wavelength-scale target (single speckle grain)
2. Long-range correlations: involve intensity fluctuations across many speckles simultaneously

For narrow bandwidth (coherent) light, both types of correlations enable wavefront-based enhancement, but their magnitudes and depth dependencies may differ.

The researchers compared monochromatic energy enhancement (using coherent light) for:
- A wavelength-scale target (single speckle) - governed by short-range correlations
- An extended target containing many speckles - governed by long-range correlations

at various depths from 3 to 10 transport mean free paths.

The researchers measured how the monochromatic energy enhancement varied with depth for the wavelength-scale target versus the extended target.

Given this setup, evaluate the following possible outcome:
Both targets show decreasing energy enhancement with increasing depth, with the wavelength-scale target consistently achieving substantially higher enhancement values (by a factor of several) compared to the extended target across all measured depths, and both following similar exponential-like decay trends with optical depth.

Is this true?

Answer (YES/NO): NO